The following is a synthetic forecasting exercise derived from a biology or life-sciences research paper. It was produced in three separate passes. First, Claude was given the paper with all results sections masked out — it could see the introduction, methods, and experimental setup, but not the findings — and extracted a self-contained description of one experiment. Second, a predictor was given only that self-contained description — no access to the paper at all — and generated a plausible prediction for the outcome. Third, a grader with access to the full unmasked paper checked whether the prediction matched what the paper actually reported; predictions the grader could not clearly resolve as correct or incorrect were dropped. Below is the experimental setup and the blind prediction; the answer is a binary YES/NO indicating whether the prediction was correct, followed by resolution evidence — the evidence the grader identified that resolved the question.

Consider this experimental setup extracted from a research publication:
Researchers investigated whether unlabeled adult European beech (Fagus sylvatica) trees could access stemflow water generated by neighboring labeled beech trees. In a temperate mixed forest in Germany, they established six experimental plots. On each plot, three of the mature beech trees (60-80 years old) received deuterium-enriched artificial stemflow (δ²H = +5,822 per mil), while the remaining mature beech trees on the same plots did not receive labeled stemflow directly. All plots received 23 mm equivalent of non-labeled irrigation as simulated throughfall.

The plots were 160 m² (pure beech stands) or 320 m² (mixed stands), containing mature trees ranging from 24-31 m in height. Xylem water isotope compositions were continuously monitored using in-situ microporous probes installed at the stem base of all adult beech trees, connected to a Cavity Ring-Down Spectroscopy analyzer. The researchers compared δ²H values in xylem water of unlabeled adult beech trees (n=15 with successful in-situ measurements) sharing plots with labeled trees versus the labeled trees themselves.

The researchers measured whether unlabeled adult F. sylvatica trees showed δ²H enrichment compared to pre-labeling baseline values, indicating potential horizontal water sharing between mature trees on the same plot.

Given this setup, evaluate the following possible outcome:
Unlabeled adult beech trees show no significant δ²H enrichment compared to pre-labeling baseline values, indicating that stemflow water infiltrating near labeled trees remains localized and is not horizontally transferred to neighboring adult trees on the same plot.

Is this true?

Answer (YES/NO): YES